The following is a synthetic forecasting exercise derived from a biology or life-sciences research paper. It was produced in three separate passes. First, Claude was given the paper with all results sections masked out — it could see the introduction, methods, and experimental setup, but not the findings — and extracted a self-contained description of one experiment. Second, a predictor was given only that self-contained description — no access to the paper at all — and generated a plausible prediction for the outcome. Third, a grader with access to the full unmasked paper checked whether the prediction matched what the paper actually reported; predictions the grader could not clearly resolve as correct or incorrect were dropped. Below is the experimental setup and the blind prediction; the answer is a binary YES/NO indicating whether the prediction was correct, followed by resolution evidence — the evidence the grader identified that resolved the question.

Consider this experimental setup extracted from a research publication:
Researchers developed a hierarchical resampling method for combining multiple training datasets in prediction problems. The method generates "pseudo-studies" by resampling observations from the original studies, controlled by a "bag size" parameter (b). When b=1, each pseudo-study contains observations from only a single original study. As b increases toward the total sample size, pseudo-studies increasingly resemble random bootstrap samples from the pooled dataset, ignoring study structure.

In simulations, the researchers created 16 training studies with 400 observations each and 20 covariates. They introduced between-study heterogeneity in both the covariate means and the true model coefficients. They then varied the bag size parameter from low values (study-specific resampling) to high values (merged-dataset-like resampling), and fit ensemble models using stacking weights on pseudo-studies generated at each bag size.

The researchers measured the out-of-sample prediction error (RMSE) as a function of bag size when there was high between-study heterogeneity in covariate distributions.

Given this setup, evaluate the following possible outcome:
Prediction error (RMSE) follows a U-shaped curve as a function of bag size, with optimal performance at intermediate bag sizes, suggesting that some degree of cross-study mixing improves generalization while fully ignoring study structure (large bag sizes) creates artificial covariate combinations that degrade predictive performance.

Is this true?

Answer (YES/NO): YES